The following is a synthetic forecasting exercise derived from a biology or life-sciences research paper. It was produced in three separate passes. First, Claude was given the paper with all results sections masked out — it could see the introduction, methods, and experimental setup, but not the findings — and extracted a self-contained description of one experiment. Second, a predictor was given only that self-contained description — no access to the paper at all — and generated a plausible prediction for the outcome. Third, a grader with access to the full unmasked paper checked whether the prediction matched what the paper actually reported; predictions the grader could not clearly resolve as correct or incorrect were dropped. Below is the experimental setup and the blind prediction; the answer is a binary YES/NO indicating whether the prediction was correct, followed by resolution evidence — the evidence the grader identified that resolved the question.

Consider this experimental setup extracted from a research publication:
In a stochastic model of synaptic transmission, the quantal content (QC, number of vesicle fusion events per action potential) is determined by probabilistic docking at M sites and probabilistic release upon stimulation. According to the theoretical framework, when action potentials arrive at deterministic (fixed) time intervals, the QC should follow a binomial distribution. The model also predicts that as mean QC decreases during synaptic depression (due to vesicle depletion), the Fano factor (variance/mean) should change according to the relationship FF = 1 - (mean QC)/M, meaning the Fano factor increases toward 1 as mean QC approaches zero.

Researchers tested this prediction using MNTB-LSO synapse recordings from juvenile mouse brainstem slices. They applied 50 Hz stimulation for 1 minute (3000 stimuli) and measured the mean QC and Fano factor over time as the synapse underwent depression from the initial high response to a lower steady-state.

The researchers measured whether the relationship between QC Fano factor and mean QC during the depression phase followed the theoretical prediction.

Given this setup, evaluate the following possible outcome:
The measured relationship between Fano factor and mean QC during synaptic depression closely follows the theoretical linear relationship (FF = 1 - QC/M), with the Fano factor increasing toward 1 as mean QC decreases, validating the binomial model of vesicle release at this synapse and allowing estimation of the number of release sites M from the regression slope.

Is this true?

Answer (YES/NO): NO